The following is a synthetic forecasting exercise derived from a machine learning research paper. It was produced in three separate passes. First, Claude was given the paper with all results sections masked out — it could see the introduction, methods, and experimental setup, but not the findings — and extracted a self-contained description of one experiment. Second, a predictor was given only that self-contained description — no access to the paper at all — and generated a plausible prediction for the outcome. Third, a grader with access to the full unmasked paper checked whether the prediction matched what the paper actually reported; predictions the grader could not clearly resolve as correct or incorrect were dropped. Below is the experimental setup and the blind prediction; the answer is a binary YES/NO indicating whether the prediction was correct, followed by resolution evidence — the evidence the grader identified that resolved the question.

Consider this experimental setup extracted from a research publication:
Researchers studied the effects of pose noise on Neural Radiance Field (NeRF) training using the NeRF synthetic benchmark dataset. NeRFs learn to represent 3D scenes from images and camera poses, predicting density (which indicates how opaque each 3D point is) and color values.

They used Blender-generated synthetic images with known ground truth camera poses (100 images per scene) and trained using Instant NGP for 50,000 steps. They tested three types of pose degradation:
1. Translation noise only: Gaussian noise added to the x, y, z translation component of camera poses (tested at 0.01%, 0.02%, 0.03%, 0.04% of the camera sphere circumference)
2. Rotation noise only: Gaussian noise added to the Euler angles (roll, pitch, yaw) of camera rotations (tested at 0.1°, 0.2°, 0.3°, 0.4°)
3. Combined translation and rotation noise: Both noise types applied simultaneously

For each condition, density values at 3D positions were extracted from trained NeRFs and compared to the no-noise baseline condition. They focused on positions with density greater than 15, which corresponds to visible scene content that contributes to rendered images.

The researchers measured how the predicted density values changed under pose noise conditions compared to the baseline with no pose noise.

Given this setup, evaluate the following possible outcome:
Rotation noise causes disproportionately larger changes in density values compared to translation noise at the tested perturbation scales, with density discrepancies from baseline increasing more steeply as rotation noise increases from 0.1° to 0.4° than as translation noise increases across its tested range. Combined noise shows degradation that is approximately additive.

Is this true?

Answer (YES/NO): NO